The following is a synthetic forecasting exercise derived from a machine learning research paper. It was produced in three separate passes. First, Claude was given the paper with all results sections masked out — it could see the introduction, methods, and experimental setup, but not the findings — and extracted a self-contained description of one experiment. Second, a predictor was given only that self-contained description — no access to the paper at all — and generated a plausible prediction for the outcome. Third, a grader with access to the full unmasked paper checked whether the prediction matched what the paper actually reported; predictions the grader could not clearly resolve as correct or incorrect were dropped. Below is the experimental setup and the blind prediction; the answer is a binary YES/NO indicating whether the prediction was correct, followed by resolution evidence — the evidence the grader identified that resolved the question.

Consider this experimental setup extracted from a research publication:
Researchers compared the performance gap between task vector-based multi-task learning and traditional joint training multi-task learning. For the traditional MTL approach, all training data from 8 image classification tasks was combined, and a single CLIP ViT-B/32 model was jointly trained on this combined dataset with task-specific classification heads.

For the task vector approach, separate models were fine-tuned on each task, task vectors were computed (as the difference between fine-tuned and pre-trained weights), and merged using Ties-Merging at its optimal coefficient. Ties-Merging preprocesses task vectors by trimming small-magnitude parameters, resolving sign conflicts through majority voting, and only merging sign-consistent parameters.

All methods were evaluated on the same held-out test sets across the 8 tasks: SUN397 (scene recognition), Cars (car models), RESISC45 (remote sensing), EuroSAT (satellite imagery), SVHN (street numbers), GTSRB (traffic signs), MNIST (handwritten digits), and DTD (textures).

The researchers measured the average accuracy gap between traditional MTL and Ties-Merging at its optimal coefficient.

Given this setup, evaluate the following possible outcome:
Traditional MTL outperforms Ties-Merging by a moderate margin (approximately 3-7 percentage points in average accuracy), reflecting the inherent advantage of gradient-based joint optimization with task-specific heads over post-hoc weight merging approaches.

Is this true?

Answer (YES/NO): NO